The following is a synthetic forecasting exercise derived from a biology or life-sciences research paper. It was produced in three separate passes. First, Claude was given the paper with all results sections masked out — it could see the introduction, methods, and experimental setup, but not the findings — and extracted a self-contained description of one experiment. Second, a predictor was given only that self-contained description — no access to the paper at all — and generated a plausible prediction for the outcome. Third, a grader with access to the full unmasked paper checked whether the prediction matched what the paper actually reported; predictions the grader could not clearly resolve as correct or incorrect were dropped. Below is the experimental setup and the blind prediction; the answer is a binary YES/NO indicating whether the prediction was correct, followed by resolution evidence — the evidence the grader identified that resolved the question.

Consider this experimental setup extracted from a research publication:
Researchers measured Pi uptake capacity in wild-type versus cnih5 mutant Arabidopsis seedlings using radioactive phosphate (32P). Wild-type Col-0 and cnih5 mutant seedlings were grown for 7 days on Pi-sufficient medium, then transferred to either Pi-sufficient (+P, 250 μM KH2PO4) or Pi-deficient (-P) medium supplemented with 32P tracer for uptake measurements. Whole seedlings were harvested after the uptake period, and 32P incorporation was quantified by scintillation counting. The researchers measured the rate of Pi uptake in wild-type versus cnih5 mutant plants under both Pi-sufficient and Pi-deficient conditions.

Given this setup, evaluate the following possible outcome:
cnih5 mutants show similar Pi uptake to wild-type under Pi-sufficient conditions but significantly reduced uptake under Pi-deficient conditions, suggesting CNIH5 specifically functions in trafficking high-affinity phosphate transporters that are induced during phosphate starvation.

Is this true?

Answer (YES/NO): YES